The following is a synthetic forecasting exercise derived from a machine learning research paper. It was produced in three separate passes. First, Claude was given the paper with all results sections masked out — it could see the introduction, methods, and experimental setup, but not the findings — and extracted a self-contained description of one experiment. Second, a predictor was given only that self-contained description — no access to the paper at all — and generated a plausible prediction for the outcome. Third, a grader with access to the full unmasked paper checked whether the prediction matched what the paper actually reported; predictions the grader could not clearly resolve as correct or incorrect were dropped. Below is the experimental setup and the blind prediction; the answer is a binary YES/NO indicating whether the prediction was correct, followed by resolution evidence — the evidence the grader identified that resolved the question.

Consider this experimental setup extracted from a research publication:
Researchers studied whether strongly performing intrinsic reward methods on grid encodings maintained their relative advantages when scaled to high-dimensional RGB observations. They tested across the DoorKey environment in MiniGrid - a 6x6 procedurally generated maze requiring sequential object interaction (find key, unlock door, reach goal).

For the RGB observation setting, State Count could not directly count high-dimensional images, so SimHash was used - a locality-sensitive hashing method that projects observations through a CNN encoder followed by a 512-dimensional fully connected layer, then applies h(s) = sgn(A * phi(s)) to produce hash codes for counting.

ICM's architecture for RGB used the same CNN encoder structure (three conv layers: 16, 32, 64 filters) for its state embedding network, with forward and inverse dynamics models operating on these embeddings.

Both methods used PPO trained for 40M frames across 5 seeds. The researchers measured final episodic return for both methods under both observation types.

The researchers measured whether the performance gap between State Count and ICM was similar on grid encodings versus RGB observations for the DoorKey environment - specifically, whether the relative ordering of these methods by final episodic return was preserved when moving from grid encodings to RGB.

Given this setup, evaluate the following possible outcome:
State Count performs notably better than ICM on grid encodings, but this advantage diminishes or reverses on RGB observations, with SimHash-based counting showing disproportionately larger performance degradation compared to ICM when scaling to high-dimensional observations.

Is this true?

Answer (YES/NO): YES